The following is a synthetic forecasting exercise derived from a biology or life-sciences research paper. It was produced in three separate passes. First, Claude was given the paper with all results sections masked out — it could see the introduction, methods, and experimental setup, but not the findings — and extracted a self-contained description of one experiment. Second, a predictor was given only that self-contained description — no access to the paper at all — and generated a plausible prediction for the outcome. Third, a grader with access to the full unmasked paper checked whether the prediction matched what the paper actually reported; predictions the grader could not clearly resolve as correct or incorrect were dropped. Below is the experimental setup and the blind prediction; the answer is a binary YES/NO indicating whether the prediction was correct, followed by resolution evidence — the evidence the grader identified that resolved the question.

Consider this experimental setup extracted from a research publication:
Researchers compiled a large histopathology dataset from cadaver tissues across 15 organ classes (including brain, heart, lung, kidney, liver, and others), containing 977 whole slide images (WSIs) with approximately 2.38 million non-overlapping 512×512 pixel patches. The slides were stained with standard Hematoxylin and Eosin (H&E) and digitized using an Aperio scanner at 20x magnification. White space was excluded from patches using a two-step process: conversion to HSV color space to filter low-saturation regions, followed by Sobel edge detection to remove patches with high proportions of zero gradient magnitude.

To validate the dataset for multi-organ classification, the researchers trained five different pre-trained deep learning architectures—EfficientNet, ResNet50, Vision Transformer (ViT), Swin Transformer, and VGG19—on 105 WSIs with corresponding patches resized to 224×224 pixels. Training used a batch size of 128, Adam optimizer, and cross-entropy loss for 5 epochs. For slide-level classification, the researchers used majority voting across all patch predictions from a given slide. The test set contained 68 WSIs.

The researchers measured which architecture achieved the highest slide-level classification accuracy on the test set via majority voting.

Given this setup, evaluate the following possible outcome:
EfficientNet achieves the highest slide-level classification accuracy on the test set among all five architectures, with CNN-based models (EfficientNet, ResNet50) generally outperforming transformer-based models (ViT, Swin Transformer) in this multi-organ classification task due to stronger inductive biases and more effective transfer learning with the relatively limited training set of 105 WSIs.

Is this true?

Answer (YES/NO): NO